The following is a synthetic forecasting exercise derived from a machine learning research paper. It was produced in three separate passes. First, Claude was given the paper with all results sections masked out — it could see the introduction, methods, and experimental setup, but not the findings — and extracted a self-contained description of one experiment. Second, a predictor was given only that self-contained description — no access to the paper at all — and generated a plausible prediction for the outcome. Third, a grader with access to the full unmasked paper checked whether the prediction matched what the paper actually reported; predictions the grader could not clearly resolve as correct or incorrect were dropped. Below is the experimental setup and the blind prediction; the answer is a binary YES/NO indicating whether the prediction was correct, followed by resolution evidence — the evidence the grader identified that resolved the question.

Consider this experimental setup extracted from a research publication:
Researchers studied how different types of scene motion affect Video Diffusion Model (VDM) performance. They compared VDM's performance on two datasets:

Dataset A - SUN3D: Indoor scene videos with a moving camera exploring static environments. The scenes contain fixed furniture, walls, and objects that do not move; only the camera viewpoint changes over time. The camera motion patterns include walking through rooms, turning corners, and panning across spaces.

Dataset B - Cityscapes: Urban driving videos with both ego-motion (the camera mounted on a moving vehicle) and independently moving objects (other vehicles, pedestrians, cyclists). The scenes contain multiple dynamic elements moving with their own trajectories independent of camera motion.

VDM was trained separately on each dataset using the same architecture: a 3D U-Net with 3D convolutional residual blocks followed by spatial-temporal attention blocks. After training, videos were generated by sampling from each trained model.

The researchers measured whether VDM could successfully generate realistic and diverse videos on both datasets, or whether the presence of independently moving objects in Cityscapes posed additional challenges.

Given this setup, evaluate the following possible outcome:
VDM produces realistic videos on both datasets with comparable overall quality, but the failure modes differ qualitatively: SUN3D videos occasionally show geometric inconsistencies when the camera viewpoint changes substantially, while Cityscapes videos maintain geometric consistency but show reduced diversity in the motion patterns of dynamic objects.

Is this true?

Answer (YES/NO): NO